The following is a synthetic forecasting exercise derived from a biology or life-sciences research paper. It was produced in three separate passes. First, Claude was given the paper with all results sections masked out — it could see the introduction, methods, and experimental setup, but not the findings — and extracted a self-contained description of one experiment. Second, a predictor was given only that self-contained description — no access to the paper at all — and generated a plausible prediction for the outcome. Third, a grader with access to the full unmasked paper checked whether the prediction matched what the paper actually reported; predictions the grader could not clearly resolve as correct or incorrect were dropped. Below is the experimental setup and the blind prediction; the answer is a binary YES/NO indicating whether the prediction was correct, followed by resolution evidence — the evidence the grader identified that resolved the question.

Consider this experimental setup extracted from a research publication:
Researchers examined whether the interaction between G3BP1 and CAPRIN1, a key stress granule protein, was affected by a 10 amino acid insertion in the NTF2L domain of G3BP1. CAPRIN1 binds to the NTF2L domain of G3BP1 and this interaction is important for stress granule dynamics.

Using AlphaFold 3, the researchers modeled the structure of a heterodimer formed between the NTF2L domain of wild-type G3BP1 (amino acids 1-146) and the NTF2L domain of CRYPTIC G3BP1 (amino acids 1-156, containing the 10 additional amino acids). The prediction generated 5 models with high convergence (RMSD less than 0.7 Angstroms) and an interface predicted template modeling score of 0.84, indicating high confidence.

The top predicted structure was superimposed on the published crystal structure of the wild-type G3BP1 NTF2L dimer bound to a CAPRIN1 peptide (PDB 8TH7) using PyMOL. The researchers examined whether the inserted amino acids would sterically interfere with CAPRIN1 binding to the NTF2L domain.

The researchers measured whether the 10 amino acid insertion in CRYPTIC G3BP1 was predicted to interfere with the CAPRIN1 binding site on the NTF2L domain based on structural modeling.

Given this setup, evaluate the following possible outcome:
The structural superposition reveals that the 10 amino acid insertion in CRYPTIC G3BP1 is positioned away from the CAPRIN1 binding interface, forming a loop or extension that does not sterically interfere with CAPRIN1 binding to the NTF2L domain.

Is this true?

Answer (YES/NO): NO